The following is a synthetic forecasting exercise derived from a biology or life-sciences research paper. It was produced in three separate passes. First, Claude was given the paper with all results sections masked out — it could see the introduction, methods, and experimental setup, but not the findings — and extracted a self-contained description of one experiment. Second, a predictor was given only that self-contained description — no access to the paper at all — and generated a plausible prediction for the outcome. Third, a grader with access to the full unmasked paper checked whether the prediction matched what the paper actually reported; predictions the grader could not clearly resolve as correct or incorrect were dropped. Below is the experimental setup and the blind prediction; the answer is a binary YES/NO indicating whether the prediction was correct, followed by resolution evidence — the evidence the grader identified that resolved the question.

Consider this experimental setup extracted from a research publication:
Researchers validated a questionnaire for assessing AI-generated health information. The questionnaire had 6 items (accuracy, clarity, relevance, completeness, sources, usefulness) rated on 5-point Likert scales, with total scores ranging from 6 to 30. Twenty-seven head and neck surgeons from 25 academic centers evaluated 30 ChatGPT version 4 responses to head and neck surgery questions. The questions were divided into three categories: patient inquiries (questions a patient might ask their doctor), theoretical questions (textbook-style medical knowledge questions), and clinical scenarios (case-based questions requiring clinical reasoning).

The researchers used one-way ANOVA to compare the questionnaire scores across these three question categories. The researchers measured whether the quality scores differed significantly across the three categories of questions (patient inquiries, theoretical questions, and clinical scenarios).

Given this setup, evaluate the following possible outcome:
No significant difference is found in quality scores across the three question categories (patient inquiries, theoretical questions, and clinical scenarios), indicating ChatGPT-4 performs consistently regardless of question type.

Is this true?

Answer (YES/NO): YES